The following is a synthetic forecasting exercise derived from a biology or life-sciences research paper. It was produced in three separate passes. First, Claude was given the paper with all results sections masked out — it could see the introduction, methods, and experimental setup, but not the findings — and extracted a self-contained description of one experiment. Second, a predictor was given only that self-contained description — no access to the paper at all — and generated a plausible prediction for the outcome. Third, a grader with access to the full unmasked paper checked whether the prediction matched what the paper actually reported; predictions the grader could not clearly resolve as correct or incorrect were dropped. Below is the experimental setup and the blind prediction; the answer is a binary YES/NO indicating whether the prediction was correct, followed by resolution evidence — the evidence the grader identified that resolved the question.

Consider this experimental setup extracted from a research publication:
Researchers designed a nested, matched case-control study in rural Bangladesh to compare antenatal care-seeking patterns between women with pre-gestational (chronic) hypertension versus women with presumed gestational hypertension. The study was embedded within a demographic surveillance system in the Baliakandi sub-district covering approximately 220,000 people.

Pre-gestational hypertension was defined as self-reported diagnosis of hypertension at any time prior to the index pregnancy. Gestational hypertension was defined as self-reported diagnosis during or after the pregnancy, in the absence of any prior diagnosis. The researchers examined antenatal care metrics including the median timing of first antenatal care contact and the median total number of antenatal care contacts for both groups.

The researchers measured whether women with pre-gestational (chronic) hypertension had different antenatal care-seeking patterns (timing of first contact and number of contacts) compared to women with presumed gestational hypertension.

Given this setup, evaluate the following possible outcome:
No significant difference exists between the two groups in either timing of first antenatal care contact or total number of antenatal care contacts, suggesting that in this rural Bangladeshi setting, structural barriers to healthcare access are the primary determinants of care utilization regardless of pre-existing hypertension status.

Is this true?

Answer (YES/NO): NO